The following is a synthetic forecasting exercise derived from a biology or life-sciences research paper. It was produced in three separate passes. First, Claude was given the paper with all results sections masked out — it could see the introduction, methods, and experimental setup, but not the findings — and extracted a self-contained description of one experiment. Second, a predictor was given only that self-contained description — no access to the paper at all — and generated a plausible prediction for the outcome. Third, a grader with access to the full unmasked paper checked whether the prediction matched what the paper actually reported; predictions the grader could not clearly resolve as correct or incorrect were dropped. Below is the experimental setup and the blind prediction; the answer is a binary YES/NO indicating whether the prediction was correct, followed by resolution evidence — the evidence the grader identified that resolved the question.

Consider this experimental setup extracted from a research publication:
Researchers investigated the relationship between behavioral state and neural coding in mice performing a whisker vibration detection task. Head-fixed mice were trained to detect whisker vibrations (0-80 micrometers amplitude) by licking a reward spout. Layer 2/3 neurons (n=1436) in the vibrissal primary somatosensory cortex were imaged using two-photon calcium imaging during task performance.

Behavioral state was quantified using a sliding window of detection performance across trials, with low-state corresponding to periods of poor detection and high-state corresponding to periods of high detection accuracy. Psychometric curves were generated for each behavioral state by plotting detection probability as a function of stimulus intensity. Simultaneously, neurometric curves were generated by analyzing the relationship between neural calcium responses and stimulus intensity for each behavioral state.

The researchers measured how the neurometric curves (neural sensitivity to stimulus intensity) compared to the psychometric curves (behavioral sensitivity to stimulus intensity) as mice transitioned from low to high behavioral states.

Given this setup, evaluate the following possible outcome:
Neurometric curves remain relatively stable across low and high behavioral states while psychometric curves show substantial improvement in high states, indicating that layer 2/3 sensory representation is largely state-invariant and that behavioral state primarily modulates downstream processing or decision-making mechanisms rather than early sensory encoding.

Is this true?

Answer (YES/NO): NO